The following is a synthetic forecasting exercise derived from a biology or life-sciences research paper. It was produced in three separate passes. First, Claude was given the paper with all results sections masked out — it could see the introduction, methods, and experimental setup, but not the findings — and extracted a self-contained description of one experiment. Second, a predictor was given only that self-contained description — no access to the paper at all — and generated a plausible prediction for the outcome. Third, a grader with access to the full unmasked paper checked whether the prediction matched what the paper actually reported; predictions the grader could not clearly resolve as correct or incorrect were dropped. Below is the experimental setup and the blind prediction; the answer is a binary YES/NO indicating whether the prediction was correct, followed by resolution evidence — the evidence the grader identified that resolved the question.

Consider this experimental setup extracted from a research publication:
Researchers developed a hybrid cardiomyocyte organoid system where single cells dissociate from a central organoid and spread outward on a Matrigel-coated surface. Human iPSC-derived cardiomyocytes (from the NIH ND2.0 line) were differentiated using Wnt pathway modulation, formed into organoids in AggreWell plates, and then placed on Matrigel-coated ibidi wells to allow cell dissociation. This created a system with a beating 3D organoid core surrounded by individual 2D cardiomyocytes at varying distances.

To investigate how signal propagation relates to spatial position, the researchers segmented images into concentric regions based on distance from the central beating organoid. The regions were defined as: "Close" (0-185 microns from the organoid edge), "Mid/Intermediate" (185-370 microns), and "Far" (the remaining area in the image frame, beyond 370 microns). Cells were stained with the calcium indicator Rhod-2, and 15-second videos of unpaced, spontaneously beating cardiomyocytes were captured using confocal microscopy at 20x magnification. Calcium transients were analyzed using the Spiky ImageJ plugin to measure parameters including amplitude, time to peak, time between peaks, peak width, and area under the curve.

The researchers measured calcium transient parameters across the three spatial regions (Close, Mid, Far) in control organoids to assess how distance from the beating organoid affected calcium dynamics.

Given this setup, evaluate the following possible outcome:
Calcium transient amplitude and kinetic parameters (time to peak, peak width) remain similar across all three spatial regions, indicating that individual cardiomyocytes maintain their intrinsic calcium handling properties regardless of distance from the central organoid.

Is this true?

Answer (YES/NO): NO